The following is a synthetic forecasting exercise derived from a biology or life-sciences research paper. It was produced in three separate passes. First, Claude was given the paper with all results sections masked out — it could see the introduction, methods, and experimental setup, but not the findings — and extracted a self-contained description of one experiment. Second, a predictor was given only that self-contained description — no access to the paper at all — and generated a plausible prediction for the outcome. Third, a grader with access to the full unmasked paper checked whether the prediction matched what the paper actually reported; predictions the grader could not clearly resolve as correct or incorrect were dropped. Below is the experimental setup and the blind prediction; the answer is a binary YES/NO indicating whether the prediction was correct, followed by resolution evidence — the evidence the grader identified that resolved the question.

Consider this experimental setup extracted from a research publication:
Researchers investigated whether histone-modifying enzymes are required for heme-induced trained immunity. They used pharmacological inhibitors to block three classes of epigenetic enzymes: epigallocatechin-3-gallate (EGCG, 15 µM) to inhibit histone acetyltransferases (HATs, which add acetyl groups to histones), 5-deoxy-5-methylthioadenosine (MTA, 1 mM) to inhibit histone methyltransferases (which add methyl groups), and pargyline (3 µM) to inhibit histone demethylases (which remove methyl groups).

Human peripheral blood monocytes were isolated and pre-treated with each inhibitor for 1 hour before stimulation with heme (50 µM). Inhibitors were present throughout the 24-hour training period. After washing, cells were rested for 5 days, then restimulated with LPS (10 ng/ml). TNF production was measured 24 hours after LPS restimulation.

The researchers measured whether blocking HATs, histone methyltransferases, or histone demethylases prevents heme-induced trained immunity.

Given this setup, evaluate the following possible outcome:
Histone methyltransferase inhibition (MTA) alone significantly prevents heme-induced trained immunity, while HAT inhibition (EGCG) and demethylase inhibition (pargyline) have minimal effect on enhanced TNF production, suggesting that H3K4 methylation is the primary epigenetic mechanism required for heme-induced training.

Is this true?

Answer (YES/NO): NO